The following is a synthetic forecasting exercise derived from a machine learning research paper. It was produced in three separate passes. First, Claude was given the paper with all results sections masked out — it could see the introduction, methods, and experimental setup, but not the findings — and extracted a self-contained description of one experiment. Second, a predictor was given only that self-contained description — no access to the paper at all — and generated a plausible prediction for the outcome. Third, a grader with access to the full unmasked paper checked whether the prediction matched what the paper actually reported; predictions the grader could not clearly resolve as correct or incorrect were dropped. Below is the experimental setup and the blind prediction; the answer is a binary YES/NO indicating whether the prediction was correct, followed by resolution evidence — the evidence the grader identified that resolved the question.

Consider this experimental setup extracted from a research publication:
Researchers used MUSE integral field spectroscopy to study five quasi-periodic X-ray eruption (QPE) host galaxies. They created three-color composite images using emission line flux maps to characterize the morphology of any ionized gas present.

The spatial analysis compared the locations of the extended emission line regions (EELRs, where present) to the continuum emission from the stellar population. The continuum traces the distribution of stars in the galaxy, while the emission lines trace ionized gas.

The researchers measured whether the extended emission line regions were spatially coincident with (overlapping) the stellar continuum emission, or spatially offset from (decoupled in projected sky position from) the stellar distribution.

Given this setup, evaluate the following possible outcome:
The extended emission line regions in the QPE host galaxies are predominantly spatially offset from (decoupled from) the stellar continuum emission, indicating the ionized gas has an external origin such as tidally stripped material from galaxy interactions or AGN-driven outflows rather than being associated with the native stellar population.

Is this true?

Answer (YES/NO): NO